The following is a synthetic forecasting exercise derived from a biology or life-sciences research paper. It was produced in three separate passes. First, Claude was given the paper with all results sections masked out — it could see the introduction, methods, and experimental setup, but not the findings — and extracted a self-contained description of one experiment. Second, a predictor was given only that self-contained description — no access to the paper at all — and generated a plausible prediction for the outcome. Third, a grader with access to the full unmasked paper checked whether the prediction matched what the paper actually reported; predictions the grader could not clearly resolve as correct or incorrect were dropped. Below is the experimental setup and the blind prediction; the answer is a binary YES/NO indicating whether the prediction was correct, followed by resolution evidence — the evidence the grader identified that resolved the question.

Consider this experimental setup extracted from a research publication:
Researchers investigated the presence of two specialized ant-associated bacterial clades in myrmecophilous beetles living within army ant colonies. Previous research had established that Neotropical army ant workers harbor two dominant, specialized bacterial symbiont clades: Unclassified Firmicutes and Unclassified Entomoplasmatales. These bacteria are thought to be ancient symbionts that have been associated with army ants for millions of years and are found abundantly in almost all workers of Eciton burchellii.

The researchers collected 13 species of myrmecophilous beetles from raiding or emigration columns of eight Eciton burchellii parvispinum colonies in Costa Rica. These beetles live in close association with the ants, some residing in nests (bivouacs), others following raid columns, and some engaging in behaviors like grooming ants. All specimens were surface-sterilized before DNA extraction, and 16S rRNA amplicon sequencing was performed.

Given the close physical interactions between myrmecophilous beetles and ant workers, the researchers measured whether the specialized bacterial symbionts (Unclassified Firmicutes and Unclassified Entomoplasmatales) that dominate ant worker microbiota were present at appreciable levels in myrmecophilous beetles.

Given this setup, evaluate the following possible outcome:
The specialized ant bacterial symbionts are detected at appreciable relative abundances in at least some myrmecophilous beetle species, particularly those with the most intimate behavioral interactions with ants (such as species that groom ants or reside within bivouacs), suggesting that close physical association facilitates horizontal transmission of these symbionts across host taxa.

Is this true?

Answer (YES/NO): NO